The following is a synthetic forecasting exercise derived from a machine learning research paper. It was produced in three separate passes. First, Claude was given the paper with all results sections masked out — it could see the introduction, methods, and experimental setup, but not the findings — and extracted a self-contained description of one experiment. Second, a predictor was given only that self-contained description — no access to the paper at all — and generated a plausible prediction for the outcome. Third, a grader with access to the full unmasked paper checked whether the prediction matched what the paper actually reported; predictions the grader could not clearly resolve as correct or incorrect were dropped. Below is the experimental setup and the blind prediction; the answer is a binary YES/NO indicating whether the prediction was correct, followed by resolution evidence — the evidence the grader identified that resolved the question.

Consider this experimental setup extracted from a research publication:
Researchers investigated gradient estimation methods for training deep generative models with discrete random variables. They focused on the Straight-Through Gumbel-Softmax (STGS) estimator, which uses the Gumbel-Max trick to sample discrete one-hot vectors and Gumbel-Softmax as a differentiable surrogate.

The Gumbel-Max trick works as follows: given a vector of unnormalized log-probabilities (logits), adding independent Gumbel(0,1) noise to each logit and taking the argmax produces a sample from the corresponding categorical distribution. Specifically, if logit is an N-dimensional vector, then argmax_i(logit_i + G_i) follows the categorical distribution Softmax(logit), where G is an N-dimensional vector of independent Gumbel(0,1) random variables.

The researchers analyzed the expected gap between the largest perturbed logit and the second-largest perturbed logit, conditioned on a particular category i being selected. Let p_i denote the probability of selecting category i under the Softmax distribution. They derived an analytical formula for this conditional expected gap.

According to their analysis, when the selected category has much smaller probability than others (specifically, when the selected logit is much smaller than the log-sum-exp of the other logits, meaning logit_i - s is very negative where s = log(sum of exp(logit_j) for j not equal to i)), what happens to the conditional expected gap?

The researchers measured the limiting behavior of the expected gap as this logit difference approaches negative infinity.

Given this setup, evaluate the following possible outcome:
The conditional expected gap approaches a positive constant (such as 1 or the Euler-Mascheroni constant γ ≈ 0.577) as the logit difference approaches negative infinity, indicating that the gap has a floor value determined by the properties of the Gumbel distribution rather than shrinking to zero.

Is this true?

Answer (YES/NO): YES